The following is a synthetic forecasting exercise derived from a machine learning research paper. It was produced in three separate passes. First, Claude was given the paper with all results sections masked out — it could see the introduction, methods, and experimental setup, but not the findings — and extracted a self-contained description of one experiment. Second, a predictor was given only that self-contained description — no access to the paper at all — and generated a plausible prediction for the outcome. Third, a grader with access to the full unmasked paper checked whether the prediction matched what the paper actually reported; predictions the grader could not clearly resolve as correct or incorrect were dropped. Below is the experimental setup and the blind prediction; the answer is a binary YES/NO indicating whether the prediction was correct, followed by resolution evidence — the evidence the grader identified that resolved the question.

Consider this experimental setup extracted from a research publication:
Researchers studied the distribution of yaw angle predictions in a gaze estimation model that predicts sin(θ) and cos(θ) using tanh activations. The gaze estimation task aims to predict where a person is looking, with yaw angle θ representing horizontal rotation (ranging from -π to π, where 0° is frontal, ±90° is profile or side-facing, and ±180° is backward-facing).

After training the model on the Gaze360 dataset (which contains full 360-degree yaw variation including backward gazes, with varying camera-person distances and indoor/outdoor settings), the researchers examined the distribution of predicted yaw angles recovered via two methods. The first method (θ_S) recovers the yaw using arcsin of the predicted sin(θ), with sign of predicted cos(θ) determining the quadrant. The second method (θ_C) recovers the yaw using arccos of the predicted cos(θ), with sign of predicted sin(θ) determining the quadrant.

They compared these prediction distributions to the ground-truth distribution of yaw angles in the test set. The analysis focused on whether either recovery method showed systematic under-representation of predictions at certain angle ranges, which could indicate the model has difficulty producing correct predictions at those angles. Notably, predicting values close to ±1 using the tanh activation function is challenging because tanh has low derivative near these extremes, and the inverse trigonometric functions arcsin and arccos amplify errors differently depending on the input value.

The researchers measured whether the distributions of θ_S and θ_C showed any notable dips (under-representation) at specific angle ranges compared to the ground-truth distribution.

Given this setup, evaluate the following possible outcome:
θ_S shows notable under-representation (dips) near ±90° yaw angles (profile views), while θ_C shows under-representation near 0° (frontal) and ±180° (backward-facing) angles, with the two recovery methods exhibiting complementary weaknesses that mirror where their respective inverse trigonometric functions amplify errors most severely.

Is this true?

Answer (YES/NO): NO